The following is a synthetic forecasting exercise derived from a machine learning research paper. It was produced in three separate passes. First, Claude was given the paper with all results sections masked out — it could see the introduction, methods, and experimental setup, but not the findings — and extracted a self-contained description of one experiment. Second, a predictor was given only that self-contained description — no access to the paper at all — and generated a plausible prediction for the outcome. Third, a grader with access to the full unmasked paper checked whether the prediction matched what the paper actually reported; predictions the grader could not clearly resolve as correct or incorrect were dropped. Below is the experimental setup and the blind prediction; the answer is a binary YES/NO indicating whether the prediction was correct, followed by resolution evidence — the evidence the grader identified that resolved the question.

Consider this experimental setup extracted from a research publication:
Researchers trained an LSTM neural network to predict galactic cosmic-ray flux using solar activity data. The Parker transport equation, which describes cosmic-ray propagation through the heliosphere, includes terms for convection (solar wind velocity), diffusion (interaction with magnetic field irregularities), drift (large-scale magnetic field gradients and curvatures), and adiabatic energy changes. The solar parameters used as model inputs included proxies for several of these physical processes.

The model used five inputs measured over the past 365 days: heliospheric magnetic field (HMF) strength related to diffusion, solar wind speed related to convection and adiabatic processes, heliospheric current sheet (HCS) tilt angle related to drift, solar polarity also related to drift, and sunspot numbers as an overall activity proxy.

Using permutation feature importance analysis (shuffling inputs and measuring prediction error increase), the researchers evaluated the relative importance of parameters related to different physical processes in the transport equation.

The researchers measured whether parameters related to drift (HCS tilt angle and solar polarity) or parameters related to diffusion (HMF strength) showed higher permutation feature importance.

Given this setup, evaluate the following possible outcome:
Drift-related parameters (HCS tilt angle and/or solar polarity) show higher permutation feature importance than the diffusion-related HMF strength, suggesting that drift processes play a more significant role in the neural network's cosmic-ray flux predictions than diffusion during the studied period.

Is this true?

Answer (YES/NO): YES